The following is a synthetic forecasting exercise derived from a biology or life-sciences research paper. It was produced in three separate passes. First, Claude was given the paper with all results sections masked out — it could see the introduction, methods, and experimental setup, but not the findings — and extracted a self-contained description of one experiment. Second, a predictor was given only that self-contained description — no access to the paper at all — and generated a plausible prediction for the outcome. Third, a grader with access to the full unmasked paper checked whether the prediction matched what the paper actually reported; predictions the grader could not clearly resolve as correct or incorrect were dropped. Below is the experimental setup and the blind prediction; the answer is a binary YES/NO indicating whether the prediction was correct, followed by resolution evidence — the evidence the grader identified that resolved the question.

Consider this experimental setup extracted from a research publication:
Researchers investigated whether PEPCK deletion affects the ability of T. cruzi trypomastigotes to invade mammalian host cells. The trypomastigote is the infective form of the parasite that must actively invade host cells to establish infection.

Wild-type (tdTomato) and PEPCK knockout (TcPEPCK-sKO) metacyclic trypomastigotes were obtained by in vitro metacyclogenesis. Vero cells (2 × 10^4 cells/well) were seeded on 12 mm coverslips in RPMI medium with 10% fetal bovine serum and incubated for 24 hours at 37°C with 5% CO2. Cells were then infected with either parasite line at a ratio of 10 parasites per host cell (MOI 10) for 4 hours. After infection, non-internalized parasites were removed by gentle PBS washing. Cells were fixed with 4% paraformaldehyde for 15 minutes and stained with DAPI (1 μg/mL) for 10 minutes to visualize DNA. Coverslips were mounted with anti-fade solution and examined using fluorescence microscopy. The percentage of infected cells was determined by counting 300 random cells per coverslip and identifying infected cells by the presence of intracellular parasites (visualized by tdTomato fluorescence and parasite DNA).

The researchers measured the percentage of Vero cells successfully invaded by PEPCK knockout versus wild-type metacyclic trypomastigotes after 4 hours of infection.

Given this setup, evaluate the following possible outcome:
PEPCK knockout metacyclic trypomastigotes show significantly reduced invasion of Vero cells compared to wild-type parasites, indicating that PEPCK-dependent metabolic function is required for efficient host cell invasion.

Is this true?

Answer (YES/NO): YES